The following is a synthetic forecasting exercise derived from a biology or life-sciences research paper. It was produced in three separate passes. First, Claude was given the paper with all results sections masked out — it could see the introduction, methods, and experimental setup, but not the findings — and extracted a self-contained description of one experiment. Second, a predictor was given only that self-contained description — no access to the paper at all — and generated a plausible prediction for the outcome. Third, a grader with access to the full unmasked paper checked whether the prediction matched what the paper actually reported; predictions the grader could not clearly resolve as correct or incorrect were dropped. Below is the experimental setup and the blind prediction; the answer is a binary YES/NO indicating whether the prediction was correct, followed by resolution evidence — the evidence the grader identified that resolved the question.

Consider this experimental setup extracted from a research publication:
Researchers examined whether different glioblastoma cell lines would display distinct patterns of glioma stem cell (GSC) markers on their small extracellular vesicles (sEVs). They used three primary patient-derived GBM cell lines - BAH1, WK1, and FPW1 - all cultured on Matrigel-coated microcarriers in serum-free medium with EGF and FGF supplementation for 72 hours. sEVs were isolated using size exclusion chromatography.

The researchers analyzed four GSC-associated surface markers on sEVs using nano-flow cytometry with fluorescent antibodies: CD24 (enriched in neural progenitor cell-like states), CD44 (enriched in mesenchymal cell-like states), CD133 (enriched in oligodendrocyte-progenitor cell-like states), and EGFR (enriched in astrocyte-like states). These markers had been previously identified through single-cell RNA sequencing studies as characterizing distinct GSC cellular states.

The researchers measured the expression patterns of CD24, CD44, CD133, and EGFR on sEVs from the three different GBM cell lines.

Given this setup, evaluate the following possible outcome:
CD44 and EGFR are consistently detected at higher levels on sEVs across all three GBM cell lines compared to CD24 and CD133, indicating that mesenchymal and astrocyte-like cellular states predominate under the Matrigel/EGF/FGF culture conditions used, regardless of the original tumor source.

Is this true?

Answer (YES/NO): NO